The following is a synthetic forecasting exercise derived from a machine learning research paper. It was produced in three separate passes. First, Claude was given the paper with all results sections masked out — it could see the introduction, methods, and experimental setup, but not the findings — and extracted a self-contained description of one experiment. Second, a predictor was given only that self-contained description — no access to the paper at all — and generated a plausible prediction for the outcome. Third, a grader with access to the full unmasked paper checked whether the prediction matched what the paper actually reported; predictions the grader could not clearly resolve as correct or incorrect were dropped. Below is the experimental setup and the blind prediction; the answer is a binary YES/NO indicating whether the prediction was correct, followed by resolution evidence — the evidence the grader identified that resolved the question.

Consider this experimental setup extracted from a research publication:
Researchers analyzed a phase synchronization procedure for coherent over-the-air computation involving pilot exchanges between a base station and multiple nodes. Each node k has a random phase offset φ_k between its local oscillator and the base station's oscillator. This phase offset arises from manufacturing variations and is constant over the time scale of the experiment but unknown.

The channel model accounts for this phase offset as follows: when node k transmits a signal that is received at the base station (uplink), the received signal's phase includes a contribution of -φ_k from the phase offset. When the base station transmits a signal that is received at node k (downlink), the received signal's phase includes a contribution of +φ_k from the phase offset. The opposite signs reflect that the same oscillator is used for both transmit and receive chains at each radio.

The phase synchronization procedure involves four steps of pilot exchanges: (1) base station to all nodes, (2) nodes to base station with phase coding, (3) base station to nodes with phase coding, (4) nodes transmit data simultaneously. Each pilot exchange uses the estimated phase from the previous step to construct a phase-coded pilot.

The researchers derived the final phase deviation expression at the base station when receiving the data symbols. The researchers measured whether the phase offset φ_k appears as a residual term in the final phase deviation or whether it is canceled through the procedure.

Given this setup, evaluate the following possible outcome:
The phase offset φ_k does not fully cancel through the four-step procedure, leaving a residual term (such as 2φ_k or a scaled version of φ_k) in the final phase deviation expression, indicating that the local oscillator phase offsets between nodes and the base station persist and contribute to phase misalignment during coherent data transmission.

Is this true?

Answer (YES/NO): NO